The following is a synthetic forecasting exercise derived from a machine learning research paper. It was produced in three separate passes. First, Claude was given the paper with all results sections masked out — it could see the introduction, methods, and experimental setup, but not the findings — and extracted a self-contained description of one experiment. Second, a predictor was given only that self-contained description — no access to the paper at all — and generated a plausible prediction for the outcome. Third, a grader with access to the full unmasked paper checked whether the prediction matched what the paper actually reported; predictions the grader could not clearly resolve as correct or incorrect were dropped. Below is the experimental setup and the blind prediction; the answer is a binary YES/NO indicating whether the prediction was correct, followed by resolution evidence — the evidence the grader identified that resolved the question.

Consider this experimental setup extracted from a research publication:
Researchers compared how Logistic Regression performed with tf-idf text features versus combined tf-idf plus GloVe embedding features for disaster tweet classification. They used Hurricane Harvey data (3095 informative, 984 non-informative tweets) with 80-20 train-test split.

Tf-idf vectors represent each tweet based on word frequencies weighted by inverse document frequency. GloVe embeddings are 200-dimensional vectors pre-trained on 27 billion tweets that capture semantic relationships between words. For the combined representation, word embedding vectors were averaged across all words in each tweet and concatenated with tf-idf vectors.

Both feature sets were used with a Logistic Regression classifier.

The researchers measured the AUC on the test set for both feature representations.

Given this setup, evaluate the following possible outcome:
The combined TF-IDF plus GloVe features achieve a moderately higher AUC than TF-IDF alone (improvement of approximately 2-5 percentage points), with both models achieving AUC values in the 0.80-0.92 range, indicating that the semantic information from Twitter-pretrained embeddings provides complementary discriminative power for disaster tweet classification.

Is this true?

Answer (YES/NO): NO